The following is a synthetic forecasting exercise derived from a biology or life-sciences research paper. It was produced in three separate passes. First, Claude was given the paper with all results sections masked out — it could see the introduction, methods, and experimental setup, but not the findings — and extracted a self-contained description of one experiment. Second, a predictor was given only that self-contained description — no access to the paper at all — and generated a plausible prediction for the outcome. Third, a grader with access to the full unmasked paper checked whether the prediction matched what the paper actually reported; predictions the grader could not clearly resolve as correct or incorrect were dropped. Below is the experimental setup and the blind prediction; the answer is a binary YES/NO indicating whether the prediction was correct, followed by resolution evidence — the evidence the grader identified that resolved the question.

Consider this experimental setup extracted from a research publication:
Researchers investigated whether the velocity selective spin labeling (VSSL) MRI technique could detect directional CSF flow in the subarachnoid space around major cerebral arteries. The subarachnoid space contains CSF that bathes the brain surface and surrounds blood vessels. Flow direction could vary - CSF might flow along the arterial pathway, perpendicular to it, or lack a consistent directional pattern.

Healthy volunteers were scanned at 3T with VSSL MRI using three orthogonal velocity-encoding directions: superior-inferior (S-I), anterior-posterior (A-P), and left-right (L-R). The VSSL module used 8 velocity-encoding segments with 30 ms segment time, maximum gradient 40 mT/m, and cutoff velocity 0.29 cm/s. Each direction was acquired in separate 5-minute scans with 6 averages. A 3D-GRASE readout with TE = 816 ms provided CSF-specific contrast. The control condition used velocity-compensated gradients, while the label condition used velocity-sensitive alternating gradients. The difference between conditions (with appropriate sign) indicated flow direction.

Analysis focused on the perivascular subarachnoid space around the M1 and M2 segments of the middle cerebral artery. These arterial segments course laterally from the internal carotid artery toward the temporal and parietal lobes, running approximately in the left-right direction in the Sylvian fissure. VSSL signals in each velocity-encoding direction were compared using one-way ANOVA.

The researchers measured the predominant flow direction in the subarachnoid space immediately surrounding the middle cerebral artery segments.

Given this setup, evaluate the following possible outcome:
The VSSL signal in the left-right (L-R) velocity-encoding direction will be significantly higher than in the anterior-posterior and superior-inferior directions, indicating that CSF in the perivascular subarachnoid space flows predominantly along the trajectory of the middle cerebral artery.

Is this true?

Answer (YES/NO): NO